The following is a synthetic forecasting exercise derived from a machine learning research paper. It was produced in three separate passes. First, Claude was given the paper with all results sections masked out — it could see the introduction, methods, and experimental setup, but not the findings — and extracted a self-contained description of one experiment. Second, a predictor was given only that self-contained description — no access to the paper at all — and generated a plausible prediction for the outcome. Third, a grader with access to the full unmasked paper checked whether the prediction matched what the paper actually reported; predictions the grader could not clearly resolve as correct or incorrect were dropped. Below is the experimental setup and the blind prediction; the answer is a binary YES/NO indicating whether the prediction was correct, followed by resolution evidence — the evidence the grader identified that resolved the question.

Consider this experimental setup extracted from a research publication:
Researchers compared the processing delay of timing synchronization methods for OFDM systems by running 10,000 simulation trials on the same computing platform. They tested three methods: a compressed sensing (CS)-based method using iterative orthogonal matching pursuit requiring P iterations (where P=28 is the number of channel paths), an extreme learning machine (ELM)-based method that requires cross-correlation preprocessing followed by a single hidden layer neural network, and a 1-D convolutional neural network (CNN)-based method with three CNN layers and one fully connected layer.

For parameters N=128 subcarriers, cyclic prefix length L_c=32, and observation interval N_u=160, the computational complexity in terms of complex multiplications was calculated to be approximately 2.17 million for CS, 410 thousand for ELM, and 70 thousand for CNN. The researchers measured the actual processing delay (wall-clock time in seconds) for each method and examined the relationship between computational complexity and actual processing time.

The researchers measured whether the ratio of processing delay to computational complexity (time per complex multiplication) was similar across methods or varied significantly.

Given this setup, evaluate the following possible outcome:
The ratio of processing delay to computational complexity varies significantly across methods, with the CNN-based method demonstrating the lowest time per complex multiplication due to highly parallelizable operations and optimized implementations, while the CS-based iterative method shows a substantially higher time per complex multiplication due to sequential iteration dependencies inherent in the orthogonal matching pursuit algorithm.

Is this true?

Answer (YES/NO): NO